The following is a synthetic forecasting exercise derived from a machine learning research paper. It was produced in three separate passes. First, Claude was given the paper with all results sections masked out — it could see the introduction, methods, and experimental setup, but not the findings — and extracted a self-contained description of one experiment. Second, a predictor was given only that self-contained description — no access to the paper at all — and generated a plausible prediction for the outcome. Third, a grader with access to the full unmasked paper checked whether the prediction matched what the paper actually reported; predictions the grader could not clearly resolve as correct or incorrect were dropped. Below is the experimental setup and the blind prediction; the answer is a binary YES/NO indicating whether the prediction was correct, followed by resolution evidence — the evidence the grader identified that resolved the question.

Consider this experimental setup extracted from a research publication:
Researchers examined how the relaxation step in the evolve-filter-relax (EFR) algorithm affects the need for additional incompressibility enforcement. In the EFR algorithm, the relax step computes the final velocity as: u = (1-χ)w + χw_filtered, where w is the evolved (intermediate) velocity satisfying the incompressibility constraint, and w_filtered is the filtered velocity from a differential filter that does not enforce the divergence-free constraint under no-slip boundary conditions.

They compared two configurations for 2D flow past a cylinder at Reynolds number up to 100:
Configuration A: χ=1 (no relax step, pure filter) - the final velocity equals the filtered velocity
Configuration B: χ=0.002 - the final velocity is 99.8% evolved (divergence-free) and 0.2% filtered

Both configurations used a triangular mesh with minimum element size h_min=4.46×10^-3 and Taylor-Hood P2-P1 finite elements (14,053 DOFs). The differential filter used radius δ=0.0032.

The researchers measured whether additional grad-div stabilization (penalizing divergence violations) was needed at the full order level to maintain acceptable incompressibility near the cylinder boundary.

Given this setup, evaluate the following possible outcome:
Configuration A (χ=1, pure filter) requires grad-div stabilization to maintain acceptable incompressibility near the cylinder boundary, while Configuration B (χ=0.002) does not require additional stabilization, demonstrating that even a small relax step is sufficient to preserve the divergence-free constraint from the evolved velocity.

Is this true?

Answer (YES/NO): YES